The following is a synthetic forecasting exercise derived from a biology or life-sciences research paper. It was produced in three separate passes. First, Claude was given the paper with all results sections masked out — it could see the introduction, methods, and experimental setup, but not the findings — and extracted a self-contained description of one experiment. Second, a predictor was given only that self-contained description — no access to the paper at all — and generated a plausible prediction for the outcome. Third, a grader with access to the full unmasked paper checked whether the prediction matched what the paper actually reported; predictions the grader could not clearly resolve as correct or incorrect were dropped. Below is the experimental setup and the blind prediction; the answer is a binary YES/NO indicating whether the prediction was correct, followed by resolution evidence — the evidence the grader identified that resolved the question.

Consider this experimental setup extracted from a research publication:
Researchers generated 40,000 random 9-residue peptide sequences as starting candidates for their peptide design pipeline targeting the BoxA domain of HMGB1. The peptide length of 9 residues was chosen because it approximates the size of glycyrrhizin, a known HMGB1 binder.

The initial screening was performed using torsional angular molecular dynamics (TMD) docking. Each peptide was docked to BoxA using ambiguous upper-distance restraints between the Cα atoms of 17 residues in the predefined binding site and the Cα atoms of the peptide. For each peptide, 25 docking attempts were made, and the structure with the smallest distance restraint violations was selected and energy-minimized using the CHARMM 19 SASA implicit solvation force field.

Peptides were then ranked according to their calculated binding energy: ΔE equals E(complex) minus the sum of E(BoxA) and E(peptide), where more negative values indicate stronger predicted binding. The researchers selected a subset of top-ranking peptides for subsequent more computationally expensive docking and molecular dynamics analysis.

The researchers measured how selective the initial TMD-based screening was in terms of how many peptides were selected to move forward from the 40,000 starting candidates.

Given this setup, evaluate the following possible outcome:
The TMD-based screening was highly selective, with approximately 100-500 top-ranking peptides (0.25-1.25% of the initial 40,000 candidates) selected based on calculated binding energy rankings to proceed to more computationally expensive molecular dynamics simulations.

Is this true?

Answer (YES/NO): YES